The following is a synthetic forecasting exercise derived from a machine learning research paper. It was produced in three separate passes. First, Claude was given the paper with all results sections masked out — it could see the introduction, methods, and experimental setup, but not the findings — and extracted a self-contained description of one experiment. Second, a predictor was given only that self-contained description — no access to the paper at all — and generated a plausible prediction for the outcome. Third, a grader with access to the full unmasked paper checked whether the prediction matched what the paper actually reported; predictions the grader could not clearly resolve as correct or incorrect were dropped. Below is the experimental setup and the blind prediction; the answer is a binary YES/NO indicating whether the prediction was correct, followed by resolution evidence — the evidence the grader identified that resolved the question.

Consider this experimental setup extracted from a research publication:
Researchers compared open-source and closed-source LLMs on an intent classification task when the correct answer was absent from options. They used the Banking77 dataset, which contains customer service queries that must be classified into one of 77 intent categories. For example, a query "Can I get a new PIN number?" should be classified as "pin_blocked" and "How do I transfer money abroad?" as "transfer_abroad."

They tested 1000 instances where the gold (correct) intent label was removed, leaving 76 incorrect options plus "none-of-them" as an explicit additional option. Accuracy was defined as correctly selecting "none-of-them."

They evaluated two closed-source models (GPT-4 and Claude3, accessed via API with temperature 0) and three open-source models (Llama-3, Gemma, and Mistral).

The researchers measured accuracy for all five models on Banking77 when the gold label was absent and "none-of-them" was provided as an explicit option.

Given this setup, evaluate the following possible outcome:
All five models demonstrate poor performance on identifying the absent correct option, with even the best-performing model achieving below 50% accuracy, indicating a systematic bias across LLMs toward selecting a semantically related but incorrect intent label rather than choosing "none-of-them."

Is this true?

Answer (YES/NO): YES